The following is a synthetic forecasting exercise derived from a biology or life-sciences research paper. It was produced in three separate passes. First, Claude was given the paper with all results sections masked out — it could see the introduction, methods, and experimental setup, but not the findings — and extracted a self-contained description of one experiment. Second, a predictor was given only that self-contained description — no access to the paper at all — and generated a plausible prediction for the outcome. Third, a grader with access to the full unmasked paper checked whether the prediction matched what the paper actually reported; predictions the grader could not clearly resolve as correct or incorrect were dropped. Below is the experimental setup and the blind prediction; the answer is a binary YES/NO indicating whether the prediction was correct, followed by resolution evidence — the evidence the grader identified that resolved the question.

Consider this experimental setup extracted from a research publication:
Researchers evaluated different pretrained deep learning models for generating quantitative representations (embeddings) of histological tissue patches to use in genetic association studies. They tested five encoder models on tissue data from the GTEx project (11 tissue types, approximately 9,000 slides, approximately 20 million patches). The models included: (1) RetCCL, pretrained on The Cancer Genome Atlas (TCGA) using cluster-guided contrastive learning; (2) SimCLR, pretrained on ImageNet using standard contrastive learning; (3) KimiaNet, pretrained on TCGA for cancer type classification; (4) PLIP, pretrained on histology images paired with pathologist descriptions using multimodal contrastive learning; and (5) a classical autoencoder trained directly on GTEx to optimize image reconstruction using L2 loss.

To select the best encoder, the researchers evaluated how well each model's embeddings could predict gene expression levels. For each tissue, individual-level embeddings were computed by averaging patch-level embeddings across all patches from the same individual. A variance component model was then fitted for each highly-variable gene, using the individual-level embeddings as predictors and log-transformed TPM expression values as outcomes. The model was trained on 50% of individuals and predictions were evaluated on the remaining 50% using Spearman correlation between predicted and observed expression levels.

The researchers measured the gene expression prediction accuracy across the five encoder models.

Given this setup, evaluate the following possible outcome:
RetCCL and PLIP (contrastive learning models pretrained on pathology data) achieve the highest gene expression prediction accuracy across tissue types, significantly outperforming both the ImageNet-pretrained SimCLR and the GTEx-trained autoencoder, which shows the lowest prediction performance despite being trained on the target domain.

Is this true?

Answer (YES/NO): NO